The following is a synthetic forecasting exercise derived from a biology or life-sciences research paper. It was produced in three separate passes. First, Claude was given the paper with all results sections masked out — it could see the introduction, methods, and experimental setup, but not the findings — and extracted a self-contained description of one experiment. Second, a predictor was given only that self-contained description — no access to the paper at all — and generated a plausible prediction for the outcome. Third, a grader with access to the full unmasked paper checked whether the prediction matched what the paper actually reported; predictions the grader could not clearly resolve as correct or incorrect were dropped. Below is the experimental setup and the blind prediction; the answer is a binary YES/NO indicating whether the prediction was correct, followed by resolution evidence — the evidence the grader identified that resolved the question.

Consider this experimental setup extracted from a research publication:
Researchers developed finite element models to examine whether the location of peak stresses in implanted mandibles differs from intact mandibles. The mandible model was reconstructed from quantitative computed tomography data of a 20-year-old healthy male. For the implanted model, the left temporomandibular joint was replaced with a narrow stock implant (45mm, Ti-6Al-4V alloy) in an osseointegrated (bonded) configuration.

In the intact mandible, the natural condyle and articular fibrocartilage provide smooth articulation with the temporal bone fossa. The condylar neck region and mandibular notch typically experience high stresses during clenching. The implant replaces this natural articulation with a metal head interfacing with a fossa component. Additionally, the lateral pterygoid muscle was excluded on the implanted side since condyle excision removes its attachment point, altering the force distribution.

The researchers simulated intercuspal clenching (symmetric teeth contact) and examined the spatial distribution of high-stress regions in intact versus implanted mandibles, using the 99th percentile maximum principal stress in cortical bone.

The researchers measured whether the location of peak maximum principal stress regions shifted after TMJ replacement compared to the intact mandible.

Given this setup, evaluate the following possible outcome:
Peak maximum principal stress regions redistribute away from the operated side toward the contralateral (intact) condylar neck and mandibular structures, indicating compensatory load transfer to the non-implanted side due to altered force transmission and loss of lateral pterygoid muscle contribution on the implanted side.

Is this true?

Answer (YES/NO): NO